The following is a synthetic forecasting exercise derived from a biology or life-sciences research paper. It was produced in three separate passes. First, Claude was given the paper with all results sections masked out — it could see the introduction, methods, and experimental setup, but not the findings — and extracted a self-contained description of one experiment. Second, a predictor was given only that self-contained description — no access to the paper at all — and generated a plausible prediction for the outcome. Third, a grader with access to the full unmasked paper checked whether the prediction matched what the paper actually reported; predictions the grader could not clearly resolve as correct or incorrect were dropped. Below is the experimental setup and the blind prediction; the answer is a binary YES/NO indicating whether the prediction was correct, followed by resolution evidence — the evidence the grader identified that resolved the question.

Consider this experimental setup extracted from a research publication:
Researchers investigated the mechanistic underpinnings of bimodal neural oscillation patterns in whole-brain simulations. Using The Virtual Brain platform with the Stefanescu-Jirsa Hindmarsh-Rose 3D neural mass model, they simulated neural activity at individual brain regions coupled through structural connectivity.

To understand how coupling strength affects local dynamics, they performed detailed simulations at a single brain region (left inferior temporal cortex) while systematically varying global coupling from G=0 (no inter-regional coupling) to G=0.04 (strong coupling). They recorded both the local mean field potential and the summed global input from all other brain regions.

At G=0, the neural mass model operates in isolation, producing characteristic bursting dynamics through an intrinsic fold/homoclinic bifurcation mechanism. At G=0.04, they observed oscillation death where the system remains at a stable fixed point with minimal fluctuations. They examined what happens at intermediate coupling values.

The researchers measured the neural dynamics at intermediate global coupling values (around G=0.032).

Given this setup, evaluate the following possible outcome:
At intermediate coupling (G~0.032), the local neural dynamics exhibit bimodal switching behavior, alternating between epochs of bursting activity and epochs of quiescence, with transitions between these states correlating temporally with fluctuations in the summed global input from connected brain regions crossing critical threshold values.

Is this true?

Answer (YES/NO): YES